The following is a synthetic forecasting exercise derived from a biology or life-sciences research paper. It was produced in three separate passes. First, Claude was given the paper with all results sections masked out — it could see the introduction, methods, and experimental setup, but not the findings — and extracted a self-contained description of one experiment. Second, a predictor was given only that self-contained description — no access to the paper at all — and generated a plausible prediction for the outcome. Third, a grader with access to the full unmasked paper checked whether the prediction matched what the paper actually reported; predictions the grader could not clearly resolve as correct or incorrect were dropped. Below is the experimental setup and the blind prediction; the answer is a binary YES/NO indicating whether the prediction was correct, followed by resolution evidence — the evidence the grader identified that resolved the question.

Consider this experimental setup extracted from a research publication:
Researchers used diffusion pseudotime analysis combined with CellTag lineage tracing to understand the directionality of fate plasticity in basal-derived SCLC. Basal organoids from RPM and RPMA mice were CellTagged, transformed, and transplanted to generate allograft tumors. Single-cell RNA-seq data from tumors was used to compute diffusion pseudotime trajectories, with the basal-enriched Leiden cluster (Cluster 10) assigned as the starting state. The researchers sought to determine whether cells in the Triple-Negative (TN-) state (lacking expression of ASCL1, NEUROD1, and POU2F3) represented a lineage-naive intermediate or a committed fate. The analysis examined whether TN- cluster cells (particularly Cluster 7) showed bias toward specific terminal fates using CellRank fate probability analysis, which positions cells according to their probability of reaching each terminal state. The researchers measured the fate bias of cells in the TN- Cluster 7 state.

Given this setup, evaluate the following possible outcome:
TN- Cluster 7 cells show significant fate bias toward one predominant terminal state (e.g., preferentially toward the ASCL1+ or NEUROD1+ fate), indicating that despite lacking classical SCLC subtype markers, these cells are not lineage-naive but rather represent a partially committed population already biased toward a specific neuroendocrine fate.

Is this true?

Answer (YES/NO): NO